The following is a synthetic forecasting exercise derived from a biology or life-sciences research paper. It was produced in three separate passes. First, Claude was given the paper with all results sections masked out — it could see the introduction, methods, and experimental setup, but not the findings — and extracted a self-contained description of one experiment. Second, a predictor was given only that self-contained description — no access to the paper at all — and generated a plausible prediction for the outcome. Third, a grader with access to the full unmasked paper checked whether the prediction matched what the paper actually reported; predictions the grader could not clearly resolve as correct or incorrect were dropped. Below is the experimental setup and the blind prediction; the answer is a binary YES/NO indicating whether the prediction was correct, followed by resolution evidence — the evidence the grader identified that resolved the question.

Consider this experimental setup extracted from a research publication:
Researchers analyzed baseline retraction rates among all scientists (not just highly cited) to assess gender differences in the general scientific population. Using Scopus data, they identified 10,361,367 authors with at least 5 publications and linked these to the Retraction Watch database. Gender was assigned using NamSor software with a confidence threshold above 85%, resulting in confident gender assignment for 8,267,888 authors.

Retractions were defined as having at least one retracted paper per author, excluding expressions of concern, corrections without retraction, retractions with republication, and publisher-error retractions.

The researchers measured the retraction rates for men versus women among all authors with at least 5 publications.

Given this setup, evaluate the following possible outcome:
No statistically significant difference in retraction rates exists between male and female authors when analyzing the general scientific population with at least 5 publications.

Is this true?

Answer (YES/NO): YES